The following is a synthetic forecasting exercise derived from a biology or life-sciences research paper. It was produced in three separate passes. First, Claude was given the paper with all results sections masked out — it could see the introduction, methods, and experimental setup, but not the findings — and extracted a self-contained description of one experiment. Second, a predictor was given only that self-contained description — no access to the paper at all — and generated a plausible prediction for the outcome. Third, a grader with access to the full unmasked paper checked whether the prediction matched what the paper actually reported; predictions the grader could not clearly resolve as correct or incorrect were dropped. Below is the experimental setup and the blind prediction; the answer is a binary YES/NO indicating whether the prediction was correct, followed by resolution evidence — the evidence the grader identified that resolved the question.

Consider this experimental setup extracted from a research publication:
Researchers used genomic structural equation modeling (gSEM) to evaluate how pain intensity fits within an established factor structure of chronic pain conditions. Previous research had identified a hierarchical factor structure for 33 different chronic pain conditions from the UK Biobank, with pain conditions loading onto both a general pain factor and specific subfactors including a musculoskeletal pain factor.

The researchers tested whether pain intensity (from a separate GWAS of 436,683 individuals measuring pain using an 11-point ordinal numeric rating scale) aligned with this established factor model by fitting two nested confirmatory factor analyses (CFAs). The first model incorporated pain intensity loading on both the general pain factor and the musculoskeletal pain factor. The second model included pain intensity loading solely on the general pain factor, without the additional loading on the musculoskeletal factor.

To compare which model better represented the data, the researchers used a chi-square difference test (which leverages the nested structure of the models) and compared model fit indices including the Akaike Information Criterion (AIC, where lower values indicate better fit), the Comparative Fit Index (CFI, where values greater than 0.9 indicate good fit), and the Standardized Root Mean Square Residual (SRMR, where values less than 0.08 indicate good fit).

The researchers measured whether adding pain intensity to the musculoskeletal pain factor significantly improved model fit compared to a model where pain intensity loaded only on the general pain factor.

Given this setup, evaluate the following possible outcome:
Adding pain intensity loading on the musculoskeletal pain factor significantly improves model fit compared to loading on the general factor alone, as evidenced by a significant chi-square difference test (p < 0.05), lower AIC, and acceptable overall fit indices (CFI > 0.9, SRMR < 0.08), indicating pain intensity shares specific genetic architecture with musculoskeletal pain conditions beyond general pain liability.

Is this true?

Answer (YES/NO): YES